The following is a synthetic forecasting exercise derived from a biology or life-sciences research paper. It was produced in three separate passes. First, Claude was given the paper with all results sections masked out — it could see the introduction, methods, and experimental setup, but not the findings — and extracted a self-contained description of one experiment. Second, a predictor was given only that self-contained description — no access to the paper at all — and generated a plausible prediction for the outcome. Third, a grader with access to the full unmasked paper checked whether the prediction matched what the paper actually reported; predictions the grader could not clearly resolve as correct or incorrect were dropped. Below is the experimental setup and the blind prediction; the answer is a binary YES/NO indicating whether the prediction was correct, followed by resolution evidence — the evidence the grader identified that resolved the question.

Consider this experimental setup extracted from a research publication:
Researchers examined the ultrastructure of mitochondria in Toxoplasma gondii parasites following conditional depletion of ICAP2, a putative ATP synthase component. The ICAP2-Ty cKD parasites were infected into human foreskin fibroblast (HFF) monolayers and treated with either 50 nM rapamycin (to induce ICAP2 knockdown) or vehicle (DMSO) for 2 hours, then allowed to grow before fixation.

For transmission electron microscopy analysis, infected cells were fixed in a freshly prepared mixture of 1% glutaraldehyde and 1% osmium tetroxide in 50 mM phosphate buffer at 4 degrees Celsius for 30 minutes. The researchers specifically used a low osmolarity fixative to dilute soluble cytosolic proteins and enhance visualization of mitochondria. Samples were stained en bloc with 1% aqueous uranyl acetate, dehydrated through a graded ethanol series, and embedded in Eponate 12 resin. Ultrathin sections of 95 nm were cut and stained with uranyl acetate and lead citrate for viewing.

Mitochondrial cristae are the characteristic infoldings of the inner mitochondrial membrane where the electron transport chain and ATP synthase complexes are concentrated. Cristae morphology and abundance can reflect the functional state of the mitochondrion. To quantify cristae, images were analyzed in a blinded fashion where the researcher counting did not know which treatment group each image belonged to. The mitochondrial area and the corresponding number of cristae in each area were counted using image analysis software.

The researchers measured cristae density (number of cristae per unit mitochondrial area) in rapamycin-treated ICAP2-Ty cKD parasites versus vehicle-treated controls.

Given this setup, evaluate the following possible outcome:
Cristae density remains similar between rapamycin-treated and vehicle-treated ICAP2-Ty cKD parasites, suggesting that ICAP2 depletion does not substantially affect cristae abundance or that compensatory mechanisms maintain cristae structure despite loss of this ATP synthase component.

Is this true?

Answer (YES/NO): NO